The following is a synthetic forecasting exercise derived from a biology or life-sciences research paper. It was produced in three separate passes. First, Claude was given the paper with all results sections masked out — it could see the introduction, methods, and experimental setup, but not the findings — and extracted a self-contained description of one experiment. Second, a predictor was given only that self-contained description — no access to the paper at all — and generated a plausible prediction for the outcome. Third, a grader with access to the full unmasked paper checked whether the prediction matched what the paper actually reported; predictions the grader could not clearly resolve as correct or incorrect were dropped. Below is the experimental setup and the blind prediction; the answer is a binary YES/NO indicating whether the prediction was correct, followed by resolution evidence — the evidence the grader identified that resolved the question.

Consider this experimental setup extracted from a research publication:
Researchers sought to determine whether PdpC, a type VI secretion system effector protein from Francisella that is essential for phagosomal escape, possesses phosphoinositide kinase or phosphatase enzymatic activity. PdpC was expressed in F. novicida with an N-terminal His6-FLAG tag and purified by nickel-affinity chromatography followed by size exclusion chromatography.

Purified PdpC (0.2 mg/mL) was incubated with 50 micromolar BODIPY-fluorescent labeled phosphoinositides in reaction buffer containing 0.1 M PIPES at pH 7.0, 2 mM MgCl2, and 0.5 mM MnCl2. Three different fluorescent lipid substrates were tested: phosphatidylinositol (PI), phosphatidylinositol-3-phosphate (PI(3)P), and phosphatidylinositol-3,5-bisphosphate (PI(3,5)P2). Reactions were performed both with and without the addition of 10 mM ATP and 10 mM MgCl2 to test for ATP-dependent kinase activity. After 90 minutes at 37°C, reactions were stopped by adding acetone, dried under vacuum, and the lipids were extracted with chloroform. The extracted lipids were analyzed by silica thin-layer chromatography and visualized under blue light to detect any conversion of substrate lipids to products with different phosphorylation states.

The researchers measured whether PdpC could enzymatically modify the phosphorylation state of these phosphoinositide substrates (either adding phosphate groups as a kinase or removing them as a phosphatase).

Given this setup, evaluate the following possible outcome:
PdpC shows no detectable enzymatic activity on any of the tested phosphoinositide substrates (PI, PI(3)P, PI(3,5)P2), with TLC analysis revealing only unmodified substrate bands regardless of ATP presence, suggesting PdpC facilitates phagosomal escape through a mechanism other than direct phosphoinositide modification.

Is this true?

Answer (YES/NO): YES